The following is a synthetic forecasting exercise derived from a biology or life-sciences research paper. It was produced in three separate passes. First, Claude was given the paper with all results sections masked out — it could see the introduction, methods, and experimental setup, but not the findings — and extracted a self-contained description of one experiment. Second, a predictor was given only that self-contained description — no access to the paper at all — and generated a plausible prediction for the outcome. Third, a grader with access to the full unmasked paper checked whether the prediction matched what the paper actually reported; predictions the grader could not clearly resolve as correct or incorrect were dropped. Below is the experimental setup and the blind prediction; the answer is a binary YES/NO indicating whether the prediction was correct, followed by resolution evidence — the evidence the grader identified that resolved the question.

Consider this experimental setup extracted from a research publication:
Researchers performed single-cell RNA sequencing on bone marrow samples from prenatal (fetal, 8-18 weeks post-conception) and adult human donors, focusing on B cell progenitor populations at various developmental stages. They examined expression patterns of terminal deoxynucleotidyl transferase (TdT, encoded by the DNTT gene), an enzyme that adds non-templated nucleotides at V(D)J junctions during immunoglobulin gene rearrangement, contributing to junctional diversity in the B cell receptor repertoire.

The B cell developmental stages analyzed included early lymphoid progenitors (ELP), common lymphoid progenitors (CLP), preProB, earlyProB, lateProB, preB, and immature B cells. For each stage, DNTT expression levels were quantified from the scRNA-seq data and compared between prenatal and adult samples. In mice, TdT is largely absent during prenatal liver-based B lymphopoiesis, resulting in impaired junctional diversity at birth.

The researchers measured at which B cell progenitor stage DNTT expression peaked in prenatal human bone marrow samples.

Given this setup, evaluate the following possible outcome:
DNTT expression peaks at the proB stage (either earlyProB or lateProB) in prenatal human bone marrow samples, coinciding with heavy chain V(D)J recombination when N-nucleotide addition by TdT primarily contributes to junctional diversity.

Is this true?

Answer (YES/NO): YES